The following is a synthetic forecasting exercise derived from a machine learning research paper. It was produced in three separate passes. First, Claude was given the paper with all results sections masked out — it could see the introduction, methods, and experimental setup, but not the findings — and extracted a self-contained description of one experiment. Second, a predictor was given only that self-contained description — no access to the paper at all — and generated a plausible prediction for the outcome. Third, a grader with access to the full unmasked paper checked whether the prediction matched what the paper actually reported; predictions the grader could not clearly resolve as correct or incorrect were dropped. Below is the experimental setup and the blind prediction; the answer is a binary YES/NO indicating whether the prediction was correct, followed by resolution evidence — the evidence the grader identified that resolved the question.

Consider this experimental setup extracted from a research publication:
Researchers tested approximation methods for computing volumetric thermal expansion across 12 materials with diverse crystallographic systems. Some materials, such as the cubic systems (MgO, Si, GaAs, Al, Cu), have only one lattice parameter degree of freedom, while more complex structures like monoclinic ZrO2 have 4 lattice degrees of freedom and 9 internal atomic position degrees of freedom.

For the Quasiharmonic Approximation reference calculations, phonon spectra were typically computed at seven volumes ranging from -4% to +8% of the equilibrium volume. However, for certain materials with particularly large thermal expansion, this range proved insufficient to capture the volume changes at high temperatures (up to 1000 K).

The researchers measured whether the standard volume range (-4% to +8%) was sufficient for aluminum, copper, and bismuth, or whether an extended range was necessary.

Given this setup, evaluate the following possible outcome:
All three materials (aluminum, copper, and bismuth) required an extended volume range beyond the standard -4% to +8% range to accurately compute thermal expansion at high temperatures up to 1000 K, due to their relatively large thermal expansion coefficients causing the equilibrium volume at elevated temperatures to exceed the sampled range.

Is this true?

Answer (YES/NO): NO